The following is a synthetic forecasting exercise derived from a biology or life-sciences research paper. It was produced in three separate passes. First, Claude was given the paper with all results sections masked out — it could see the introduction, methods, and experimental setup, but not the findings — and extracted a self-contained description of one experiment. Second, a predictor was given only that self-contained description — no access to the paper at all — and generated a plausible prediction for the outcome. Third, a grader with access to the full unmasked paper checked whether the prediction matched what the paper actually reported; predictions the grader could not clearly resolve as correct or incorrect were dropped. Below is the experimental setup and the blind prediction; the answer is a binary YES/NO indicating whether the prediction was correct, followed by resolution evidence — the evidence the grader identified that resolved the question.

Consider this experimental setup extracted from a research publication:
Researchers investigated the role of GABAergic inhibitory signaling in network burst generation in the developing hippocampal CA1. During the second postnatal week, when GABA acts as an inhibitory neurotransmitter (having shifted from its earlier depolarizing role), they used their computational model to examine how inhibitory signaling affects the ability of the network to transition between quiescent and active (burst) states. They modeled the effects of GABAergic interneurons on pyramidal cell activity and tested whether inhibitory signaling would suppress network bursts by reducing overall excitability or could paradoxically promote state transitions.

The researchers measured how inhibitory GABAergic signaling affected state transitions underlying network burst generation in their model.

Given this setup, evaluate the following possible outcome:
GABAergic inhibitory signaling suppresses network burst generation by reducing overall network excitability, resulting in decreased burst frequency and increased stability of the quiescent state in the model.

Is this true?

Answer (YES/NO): NO